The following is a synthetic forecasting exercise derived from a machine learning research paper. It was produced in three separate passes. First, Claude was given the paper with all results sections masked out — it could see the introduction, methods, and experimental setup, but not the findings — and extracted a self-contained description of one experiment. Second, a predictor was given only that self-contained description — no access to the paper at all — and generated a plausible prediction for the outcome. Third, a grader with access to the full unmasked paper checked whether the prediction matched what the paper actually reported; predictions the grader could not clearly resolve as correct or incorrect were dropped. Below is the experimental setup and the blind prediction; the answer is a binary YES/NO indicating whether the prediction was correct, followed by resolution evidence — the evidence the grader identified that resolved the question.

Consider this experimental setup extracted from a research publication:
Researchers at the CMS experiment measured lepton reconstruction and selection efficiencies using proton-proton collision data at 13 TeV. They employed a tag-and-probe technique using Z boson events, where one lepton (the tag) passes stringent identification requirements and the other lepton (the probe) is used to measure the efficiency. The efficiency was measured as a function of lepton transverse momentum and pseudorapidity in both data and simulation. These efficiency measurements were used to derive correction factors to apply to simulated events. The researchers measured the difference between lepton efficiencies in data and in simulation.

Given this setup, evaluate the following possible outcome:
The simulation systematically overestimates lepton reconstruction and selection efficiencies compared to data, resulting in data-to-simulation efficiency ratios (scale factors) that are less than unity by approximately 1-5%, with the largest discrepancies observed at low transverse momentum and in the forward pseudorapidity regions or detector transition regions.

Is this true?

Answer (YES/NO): NO